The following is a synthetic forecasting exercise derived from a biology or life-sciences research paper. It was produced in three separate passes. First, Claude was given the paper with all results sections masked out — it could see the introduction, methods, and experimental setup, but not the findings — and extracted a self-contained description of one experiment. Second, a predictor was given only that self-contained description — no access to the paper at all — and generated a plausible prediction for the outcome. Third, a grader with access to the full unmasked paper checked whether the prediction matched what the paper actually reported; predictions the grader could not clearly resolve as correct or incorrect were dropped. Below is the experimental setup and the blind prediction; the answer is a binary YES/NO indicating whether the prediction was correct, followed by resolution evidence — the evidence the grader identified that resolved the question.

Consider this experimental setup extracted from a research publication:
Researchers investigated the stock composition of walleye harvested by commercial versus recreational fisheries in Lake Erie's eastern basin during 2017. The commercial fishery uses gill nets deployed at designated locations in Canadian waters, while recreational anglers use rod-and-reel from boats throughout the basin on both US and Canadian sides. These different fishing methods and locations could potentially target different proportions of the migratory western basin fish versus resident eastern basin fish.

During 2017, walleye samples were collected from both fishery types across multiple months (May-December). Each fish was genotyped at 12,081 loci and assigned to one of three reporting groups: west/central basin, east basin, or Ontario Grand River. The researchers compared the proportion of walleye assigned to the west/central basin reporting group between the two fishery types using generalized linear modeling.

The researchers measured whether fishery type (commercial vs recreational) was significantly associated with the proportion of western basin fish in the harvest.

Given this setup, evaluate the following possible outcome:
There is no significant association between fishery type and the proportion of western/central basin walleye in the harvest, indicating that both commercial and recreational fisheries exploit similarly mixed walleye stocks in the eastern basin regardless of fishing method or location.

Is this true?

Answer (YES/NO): YES